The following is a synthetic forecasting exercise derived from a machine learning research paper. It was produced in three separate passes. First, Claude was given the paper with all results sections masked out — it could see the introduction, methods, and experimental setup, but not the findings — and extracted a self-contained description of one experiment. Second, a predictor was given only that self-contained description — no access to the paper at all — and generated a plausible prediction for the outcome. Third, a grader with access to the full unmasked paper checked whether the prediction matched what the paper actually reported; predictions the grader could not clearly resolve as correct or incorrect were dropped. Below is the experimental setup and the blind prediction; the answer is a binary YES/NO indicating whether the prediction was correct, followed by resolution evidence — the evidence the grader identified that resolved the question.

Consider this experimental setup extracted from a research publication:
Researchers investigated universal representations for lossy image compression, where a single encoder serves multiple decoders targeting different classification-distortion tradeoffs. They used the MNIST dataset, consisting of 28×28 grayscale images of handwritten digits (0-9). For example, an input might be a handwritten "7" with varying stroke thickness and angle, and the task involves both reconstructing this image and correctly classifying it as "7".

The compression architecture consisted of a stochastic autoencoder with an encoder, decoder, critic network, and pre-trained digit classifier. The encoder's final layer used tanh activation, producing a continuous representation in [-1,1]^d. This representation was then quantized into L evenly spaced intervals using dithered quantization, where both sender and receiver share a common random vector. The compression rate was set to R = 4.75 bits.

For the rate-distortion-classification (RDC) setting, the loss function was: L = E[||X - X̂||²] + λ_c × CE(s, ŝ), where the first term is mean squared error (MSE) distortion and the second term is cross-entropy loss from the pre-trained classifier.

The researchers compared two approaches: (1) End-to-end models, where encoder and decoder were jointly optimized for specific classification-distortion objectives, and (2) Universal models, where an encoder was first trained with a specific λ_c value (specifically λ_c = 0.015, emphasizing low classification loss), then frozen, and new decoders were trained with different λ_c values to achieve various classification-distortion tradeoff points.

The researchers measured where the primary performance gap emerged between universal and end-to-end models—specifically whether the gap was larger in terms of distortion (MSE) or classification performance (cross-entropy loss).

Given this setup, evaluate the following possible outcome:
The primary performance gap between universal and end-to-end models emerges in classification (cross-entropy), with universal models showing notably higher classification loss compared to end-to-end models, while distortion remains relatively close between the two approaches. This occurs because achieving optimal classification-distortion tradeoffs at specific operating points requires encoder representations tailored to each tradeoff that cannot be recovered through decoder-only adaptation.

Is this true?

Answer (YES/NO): NO